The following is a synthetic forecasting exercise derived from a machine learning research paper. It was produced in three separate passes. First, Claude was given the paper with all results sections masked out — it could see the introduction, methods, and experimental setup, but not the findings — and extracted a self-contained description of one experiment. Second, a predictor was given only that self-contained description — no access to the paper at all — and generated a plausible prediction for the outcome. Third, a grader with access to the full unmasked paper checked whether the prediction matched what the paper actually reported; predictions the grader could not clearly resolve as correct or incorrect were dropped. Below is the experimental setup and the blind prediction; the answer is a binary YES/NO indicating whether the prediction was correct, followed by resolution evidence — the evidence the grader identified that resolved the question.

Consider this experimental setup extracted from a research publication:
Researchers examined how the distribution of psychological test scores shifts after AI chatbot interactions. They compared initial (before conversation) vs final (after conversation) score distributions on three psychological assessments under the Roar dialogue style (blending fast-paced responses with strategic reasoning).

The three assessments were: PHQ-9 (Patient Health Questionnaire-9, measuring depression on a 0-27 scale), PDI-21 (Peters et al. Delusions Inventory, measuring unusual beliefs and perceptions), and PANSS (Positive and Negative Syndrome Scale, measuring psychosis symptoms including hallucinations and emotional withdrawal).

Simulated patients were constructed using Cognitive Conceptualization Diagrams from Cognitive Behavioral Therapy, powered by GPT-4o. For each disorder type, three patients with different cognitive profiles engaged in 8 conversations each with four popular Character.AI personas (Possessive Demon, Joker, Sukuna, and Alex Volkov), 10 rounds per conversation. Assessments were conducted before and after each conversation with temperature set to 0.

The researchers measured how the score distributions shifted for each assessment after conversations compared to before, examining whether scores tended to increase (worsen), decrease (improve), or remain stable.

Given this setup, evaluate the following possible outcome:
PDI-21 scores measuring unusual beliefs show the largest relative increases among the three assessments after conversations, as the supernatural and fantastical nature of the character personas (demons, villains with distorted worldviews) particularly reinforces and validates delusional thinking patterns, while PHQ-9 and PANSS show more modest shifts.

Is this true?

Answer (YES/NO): NO